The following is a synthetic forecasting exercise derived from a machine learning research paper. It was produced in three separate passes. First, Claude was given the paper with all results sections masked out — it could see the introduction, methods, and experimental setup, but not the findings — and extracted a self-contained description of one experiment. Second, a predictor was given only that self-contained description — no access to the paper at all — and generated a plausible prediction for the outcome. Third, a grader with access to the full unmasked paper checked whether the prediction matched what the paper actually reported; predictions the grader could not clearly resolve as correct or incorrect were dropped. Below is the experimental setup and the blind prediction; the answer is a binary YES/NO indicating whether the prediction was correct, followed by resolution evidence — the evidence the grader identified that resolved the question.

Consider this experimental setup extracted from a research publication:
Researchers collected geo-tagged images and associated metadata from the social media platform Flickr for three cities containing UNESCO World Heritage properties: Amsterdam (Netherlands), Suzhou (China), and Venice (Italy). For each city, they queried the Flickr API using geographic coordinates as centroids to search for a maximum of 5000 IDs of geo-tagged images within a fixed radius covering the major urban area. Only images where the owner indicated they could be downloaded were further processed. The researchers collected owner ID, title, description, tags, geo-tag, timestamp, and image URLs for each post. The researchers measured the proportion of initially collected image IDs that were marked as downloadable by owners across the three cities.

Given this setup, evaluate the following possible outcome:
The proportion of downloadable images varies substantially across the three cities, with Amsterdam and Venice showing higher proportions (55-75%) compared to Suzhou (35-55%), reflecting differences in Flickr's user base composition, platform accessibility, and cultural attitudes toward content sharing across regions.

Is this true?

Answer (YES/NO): NO